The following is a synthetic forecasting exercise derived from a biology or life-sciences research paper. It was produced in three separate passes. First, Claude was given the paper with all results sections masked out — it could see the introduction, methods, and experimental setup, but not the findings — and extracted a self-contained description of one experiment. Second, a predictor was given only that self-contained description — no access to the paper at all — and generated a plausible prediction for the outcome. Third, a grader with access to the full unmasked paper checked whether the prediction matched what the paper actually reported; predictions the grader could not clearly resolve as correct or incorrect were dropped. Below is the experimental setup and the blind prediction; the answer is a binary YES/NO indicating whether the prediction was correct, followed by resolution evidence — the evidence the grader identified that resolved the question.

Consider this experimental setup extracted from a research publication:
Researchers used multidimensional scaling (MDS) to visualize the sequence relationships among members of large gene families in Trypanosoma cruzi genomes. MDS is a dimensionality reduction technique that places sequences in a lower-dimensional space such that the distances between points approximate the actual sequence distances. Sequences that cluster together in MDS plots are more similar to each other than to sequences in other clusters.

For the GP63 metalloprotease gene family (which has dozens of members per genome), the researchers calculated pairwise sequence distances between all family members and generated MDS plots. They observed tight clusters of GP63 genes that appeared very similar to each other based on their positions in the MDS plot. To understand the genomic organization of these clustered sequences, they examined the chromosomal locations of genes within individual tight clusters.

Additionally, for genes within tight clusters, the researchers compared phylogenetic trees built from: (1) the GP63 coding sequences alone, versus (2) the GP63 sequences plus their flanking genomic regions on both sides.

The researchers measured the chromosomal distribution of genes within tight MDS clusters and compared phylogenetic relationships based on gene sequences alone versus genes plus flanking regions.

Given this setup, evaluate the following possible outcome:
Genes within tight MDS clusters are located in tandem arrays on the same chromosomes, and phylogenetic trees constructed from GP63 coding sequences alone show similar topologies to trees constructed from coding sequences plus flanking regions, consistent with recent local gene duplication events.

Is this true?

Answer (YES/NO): NO